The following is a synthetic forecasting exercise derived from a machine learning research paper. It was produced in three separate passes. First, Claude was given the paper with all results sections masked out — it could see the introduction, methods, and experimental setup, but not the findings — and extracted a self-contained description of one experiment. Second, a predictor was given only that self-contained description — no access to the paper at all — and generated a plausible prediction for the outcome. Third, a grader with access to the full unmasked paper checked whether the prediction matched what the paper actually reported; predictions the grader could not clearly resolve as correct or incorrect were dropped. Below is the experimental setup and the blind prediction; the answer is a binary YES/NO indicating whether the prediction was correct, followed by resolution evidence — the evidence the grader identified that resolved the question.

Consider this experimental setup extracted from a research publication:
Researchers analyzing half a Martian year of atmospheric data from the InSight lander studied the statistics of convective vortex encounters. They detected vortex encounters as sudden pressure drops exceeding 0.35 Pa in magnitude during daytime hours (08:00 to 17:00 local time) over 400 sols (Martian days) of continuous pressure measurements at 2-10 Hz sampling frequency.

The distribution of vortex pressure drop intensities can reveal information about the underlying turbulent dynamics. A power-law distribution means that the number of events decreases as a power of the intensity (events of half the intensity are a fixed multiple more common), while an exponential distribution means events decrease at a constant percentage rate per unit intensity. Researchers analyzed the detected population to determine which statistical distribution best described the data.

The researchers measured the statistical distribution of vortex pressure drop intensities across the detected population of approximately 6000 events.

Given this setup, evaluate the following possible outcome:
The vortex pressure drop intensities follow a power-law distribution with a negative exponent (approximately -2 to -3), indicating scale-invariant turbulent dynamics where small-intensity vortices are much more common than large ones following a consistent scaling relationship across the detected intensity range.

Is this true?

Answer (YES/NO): NO